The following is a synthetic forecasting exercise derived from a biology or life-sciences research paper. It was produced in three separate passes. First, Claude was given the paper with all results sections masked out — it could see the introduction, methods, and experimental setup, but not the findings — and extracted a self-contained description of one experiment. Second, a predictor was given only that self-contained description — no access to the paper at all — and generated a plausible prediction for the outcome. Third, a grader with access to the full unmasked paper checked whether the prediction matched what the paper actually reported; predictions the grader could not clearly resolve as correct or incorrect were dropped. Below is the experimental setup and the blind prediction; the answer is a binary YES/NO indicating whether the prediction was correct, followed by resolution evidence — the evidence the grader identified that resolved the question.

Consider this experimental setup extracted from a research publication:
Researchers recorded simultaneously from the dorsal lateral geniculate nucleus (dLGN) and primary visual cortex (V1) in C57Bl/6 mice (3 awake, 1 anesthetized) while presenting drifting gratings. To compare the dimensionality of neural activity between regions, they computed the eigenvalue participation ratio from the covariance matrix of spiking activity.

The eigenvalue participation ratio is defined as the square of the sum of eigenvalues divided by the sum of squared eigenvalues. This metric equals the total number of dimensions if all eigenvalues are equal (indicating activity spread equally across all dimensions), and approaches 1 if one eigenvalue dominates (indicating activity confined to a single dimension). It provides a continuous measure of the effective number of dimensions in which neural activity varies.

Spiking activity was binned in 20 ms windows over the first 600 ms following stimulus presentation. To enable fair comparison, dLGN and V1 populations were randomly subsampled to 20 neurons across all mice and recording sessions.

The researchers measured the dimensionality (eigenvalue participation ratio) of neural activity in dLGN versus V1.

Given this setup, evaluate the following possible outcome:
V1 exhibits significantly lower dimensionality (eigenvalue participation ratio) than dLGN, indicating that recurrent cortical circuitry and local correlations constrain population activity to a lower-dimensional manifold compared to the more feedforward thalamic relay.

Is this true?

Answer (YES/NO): YES